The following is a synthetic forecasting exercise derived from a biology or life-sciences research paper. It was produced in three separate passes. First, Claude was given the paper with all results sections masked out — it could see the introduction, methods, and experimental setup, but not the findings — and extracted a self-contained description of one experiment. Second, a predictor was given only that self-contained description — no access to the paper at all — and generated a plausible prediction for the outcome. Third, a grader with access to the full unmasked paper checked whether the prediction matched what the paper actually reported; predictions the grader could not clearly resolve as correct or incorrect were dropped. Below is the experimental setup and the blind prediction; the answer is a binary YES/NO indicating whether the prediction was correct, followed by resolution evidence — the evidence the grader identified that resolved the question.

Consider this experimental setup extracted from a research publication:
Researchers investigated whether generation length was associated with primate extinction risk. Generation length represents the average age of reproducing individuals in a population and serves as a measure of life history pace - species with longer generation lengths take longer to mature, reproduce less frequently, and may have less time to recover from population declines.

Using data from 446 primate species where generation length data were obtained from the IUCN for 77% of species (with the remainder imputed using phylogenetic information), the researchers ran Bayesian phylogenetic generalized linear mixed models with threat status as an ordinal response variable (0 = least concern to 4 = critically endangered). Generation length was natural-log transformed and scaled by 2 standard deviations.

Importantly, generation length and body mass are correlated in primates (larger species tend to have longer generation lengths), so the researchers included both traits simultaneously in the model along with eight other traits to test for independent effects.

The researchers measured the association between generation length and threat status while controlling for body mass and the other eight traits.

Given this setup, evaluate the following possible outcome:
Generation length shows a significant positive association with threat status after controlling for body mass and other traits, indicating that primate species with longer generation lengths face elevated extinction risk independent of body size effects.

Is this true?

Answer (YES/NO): NO